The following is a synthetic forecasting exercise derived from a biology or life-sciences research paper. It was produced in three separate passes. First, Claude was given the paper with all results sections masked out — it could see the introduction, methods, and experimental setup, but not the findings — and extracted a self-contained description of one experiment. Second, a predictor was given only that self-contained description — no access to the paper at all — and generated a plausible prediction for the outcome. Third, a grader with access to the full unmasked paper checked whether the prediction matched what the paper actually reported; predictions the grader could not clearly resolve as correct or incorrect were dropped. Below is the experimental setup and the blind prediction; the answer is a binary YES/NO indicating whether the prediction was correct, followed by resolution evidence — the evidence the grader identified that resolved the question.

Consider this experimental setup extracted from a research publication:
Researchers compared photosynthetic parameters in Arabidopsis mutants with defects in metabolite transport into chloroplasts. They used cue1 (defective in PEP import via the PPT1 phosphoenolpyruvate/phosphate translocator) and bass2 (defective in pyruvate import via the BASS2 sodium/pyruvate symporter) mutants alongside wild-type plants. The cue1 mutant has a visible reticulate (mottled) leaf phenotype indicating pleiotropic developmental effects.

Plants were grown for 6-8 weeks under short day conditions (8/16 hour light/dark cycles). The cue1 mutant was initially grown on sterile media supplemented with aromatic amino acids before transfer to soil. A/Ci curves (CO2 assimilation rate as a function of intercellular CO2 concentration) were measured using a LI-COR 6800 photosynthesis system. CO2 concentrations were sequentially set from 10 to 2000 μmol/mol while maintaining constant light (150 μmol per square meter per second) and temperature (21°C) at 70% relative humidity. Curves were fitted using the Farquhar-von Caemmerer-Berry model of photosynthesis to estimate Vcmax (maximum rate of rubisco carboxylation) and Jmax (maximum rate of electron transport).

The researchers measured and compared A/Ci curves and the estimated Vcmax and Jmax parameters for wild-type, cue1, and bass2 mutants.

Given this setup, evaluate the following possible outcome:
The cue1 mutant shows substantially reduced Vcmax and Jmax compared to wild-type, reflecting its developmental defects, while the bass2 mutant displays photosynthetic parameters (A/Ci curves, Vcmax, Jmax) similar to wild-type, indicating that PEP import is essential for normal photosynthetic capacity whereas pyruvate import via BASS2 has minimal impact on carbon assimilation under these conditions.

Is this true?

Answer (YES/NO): YES